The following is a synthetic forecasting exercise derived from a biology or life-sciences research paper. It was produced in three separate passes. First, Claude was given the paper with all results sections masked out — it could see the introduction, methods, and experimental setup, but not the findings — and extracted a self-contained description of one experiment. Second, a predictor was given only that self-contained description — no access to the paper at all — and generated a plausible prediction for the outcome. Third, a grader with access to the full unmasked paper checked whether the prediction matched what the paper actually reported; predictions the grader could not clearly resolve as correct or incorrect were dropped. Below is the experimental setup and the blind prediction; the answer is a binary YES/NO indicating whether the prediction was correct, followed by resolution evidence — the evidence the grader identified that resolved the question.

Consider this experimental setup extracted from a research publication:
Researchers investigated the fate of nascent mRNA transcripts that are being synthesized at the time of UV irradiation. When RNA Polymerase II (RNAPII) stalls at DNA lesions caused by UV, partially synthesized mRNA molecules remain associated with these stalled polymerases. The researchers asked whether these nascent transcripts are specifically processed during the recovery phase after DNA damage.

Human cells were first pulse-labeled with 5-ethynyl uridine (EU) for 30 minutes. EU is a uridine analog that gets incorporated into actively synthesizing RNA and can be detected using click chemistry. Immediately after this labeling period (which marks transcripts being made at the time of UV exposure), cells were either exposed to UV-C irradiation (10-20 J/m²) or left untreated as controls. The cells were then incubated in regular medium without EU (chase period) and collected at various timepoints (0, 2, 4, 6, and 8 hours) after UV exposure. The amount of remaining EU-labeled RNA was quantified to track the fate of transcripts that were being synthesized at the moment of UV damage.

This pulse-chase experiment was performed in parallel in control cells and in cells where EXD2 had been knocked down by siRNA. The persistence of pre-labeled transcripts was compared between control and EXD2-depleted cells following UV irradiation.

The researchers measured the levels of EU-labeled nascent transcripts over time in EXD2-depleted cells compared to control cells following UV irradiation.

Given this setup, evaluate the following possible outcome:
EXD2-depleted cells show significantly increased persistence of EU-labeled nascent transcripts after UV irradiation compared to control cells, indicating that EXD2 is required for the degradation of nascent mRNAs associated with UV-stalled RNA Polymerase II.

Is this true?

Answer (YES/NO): YES